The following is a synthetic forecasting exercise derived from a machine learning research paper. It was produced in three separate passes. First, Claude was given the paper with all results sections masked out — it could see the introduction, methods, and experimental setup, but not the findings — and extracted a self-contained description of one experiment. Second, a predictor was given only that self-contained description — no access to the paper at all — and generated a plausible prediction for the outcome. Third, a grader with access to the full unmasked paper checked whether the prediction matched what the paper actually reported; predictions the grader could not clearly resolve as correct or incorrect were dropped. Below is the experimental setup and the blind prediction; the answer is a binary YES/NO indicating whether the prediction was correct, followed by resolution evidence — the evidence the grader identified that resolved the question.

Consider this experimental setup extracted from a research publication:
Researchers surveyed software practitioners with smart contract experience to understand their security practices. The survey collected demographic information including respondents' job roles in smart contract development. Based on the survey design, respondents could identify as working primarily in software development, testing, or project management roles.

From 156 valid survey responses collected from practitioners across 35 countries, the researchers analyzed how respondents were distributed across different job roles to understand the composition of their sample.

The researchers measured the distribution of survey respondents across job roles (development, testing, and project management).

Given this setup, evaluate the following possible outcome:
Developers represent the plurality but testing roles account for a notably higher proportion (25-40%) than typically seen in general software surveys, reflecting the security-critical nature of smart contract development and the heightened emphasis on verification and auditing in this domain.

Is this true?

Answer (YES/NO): NO